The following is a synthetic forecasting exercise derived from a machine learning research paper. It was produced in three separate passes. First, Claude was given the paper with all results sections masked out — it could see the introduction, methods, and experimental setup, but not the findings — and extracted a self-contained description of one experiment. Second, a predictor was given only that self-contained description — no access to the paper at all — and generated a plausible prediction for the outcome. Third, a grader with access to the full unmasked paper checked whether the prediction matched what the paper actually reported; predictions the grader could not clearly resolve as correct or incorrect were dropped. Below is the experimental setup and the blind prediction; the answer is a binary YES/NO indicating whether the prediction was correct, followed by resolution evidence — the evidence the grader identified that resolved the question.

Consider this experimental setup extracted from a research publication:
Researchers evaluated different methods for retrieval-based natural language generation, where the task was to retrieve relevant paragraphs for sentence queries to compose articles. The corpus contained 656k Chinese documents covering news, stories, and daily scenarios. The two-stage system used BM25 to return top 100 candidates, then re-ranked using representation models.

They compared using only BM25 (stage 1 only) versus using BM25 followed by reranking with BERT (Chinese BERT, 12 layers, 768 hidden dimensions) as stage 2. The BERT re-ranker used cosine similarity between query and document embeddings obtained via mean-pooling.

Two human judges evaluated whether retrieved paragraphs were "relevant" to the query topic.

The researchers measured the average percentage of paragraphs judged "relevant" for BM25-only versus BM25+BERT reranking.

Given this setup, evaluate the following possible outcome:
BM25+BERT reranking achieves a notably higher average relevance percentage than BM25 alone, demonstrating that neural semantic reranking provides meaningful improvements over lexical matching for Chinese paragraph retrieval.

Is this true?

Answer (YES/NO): YES